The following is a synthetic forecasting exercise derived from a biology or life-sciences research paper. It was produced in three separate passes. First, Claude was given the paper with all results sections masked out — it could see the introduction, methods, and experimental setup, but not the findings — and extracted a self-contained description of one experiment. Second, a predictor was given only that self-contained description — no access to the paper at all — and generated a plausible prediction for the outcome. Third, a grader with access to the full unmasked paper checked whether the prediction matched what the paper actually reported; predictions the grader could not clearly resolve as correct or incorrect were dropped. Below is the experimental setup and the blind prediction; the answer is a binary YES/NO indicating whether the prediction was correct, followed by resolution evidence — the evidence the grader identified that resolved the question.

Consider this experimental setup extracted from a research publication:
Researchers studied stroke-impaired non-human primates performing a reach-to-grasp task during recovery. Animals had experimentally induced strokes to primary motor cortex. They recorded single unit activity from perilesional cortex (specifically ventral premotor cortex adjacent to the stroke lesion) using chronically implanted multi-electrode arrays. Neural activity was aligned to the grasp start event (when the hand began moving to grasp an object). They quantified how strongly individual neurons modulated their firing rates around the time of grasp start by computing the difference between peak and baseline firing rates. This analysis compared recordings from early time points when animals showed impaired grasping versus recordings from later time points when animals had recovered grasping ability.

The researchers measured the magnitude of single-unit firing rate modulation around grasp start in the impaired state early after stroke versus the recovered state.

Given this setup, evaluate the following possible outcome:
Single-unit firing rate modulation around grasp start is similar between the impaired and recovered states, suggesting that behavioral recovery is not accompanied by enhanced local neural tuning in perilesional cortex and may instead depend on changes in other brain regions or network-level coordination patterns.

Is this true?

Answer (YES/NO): NO